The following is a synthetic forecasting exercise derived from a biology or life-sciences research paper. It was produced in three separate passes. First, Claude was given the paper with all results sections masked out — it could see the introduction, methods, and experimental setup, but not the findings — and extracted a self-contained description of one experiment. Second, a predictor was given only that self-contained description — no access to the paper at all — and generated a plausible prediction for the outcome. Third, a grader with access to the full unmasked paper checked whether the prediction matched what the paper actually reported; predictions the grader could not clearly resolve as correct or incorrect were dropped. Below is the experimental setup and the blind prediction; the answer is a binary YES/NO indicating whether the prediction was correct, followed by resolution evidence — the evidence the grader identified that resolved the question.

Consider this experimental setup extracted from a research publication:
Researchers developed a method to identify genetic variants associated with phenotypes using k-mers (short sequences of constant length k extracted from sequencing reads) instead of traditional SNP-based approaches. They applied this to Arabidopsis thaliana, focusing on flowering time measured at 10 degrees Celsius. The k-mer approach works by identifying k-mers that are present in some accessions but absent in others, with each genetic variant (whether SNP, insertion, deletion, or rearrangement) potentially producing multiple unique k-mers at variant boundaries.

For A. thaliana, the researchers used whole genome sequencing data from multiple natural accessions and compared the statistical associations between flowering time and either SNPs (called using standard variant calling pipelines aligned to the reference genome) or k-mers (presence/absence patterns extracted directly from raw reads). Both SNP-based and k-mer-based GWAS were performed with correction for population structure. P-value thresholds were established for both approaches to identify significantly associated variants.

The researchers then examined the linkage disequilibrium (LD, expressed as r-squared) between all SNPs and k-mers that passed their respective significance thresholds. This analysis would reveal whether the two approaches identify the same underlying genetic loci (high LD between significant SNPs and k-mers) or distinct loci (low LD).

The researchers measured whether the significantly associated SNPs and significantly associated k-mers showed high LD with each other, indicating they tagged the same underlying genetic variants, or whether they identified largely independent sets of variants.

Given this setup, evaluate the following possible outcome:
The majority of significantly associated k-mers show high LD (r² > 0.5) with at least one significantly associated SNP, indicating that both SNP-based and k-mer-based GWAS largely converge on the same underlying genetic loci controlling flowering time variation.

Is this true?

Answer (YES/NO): YES